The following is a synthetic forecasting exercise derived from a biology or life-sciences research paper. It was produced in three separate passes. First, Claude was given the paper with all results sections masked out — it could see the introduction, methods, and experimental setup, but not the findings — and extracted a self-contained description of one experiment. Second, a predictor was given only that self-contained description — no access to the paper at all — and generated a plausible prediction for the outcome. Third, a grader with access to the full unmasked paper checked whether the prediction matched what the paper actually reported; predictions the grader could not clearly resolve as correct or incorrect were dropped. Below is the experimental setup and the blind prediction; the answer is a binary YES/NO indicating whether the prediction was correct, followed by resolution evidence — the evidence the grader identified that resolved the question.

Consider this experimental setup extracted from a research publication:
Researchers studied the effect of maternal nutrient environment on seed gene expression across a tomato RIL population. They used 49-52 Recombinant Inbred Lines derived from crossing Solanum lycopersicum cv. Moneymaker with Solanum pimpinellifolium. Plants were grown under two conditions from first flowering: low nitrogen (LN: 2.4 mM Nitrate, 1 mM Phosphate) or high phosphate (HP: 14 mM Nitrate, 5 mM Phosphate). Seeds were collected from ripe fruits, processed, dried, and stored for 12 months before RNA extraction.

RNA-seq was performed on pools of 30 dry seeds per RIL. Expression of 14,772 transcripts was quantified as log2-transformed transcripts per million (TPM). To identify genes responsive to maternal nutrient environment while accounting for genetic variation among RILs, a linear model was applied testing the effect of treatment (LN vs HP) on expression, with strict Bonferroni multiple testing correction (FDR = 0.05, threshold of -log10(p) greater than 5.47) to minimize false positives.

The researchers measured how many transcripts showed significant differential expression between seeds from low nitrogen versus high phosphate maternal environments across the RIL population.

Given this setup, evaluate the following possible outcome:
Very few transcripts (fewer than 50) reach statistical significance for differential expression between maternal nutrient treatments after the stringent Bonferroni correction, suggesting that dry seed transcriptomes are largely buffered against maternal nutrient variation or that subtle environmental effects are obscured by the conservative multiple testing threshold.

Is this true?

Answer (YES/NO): NO